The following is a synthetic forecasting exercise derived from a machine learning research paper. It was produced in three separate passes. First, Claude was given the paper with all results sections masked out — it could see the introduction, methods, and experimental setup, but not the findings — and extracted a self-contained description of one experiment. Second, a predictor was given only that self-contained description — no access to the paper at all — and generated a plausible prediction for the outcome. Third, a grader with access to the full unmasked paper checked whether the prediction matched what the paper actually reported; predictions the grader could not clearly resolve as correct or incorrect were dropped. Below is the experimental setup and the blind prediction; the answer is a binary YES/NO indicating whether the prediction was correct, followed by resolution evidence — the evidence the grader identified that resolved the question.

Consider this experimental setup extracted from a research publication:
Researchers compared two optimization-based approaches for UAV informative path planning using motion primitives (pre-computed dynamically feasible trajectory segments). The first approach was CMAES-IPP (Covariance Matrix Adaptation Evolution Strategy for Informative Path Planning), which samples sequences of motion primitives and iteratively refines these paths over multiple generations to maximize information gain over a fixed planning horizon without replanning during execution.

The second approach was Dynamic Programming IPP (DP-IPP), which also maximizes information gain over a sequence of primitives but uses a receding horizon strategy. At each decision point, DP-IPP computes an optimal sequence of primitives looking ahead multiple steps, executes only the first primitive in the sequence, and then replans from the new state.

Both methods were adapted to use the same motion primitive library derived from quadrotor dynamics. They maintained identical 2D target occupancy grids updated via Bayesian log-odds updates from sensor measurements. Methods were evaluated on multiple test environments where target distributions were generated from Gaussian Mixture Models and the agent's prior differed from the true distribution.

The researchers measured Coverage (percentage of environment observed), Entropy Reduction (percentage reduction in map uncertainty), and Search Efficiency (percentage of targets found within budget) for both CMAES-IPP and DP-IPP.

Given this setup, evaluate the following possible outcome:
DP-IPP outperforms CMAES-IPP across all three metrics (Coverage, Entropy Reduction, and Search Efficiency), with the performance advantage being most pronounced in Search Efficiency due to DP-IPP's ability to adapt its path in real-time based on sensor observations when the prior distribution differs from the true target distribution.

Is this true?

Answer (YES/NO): NO